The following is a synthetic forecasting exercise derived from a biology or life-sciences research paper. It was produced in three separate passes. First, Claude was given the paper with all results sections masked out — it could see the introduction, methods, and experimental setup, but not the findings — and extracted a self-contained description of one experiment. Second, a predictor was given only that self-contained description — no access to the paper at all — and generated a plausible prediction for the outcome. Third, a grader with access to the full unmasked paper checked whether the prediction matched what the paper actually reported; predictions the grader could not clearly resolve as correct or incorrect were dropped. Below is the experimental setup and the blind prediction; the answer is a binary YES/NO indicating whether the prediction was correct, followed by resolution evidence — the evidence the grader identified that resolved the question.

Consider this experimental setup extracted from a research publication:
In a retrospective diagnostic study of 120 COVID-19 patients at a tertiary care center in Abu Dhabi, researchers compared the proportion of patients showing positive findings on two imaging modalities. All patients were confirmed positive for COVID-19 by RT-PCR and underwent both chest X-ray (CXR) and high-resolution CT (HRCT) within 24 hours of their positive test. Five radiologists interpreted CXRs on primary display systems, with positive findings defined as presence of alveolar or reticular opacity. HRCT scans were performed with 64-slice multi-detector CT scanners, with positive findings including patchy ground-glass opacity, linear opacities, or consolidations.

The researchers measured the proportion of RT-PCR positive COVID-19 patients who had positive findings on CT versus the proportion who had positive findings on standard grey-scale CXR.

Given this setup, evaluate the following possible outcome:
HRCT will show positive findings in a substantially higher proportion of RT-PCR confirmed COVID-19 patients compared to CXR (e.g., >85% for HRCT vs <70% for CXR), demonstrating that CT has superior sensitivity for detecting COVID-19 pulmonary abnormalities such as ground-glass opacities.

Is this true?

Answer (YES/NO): NO